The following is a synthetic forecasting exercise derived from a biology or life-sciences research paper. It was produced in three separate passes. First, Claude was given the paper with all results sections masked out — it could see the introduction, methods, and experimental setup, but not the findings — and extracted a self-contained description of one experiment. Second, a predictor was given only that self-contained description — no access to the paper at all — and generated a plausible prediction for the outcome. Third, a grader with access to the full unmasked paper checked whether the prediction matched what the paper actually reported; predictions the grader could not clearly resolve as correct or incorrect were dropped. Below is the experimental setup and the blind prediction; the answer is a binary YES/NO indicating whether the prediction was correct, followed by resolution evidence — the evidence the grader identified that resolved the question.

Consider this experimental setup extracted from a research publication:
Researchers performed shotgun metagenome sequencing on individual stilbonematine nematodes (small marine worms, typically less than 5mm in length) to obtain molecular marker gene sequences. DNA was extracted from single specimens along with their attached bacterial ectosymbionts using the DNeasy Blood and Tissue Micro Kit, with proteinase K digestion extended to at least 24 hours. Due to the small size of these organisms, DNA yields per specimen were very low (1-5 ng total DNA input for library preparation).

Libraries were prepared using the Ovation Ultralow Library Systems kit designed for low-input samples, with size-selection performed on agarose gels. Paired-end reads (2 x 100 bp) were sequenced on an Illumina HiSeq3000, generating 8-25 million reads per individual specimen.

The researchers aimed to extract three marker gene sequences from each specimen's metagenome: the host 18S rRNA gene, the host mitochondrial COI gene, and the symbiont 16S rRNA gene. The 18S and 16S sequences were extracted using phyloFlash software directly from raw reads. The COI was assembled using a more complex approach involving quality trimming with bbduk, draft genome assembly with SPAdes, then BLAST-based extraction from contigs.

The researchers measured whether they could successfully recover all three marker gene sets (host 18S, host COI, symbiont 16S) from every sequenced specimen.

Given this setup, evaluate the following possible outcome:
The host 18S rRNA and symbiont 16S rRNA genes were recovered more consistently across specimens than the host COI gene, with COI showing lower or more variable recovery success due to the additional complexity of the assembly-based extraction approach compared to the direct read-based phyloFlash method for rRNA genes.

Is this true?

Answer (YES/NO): NO